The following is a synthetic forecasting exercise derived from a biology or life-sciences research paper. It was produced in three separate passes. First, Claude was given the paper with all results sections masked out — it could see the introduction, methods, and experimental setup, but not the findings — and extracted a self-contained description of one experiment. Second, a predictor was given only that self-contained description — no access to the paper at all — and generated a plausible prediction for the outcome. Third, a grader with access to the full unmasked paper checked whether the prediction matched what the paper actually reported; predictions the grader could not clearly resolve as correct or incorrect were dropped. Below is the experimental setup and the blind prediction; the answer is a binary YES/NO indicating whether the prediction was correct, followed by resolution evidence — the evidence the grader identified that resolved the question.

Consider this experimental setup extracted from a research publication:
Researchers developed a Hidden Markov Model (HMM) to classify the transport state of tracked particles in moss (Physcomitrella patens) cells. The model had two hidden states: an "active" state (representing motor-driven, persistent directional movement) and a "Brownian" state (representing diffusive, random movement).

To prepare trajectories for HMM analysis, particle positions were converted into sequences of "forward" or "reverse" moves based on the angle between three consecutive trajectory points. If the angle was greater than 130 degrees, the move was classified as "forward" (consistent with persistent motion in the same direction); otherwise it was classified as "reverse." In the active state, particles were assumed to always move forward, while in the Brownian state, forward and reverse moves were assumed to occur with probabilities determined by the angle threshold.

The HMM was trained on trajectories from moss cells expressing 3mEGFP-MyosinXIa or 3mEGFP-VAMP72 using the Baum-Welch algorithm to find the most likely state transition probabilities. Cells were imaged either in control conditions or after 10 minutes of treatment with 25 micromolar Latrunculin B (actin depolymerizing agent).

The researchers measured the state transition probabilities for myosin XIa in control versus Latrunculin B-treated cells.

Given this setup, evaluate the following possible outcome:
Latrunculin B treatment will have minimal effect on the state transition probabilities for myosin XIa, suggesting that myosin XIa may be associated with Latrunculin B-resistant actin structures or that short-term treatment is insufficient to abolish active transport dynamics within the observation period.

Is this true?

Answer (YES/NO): NO